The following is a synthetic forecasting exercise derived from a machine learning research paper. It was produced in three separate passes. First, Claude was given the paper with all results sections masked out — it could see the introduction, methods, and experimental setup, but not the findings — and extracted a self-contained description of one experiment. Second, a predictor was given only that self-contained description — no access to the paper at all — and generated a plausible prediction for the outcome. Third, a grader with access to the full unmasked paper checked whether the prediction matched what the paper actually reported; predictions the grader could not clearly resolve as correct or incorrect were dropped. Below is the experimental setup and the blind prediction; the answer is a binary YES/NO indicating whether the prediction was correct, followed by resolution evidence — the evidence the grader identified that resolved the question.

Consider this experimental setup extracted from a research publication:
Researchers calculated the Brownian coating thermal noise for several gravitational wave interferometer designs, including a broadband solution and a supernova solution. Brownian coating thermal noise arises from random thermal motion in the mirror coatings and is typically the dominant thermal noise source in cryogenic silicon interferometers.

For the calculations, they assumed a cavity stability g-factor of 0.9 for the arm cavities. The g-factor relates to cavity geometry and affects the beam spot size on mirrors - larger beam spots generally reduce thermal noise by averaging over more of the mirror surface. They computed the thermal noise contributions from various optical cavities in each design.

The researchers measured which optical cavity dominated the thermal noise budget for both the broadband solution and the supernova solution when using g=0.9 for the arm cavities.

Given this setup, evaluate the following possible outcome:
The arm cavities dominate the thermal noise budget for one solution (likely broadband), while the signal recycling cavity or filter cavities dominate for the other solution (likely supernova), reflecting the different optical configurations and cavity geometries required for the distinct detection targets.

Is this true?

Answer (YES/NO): NO